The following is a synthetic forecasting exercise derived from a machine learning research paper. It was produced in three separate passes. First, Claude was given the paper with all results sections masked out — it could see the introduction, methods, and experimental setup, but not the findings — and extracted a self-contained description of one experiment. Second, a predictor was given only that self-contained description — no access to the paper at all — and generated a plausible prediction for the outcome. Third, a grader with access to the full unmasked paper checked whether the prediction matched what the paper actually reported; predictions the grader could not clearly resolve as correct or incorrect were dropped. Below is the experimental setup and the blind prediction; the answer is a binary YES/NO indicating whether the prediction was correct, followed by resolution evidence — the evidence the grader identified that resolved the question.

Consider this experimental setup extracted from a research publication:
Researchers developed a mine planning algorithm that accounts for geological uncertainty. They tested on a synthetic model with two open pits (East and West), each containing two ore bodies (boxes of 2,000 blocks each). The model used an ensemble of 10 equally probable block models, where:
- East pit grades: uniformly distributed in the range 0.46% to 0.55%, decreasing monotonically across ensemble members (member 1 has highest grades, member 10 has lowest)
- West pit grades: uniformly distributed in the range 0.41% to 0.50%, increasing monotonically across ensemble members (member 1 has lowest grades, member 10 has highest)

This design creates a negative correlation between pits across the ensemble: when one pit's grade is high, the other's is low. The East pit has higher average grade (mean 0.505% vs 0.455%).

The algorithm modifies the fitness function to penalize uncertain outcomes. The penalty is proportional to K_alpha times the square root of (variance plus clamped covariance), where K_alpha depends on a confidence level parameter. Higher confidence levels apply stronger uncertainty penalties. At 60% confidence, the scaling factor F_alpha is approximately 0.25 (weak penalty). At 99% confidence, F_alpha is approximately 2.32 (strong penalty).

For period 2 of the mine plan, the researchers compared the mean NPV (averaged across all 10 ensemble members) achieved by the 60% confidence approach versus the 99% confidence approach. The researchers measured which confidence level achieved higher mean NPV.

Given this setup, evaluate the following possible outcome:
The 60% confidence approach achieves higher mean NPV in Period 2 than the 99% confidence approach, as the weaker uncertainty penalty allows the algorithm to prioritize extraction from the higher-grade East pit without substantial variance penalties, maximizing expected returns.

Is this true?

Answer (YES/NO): YES